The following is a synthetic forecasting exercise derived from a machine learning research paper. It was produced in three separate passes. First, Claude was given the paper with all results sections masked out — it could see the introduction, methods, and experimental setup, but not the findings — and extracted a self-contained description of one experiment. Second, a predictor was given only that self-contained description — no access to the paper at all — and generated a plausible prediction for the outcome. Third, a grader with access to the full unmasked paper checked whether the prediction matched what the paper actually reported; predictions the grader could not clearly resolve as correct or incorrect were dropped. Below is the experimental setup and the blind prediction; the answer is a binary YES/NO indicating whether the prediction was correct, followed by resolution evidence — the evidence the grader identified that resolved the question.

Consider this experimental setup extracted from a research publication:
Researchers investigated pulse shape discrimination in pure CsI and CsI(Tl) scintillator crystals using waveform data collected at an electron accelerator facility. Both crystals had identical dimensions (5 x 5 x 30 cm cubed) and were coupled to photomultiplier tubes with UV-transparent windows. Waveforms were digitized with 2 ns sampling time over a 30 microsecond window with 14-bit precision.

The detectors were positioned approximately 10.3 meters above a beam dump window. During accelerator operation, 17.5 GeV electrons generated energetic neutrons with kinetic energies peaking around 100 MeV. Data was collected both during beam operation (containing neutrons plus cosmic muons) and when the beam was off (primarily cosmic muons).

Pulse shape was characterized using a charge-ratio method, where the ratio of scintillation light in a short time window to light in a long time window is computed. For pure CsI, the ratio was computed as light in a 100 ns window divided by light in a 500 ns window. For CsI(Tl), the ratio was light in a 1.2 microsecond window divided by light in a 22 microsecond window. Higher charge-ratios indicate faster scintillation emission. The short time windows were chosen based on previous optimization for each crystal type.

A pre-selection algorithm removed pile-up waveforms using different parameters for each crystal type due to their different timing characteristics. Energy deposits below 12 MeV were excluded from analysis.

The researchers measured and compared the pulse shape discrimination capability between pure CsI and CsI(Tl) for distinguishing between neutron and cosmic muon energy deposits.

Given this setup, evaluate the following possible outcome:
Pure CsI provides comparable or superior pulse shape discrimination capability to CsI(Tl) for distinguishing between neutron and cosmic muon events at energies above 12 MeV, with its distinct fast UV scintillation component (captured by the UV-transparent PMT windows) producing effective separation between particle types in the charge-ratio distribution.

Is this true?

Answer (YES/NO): YES